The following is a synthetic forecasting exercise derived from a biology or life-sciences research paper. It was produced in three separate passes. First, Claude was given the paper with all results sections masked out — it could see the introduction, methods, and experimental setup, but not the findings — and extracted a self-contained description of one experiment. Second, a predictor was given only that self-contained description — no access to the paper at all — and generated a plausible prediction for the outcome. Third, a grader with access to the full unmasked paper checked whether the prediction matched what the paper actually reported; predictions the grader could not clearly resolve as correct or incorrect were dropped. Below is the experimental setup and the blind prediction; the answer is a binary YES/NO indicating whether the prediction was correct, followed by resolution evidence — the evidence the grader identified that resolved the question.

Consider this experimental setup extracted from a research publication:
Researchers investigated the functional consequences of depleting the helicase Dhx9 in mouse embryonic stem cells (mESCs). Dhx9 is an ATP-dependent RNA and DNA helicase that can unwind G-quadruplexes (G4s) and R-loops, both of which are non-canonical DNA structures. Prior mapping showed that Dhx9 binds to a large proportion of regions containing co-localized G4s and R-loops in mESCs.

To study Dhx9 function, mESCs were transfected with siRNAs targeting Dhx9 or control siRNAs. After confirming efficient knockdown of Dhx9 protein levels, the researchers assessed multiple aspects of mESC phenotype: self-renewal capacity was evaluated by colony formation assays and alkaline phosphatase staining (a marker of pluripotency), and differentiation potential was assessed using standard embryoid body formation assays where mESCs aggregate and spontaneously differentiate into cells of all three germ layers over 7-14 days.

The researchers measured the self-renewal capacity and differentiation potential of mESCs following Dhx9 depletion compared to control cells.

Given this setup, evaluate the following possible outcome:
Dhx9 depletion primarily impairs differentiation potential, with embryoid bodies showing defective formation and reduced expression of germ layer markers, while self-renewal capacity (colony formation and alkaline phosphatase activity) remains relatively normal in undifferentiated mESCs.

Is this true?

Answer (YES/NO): NO